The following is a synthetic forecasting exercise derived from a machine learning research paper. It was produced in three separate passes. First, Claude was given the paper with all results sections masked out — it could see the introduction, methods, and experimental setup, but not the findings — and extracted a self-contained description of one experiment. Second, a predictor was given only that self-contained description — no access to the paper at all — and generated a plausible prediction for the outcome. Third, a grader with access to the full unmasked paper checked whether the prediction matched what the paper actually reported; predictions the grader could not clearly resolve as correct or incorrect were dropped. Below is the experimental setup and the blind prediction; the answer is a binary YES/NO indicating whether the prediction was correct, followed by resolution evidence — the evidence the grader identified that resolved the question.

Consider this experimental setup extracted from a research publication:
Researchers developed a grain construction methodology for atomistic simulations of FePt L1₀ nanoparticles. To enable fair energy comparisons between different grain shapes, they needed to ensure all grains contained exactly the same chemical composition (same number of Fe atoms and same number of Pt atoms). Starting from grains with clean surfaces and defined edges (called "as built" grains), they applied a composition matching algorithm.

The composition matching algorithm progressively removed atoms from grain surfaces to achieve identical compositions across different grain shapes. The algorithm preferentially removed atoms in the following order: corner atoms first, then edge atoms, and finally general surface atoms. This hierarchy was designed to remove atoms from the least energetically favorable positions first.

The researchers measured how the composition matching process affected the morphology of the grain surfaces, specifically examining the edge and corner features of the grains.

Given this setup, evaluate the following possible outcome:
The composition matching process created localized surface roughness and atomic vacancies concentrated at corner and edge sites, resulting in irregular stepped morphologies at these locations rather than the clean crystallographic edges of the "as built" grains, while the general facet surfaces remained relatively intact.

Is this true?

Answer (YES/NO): NO